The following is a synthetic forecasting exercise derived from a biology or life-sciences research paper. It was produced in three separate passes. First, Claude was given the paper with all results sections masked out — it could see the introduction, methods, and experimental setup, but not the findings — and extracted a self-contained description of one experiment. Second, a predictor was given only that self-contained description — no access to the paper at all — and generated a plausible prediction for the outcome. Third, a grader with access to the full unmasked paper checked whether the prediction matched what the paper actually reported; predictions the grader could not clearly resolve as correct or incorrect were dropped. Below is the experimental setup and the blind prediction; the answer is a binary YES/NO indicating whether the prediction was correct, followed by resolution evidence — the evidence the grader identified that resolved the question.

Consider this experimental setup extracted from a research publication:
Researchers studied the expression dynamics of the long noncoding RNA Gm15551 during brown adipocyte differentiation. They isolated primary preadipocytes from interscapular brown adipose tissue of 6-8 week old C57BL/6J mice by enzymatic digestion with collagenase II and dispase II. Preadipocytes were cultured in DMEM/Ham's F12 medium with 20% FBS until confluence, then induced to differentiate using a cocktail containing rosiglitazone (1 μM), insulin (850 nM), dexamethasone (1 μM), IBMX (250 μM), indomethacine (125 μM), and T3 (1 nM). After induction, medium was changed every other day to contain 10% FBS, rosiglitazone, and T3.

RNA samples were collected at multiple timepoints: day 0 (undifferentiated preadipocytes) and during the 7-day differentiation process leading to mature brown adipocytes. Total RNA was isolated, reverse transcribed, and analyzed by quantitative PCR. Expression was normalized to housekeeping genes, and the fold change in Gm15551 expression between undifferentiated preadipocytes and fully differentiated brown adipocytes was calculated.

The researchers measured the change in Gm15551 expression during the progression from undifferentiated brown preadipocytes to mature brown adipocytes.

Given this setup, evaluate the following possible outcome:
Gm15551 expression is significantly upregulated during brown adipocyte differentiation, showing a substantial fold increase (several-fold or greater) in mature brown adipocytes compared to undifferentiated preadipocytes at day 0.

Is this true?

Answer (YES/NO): YES